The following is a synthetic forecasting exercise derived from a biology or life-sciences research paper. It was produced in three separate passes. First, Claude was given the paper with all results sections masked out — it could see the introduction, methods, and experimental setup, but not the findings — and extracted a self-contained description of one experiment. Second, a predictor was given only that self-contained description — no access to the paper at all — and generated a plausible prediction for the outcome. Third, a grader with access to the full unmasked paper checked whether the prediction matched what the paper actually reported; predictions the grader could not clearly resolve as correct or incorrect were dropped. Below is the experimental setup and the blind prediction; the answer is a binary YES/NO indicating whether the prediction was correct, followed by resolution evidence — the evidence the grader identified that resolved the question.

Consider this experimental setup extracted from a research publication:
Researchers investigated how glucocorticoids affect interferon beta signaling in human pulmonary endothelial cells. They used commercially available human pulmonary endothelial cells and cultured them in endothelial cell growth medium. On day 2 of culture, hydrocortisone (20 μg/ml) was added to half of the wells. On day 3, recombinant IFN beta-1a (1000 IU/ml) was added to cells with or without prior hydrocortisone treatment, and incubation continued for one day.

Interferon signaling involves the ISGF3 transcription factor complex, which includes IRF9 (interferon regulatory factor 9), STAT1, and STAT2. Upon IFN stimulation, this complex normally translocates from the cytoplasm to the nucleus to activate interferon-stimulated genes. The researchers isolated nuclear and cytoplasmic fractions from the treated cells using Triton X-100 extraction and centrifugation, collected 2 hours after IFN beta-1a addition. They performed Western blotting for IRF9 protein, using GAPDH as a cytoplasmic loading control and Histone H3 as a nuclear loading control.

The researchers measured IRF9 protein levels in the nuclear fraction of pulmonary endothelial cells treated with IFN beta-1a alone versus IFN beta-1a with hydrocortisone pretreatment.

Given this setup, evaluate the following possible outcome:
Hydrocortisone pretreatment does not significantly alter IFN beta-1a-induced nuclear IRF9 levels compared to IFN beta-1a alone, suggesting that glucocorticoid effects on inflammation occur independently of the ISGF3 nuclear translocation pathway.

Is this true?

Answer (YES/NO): NO